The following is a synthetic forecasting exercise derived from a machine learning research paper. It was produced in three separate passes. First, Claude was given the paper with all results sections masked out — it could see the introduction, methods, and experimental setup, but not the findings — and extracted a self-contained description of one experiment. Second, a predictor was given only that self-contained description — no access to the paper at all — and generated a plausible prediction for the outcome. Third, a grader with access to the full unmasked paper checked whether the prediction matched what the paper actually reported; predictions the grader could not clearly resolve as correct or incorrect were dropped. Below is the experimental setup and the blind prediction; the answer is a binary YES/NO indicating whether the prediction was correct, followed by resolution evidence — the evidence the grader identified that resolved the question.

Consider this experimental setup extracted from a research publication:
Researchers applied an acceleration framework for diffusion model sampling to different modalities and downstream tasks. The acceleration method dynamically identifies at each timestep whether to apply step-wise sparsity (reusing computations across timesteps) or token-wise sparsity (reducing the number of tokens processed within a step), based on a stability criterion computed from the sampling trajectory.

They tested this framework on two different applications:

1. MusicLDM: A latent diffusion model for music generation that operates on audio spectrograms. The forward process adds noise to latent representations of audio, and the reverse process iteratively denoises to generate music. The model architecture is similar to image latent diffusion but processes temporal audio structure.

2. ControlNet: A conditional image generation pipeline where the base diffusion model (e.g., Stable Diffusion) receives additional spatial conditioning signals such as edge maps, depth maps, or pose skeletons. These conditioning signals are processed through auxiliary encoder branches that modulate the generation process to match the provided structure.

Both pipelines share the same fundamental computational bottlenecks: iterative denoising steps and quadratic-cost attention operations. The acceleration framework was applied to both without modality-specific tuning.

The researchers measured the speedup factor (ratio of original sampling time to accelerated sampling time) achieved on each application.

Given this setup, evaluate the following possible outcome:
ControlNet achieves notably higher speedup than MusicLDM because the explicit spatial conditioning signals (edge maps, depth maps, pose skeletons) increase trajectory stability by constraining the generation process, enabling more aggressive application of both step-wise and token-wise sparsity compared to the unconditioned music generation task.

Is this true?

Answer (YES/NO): NO